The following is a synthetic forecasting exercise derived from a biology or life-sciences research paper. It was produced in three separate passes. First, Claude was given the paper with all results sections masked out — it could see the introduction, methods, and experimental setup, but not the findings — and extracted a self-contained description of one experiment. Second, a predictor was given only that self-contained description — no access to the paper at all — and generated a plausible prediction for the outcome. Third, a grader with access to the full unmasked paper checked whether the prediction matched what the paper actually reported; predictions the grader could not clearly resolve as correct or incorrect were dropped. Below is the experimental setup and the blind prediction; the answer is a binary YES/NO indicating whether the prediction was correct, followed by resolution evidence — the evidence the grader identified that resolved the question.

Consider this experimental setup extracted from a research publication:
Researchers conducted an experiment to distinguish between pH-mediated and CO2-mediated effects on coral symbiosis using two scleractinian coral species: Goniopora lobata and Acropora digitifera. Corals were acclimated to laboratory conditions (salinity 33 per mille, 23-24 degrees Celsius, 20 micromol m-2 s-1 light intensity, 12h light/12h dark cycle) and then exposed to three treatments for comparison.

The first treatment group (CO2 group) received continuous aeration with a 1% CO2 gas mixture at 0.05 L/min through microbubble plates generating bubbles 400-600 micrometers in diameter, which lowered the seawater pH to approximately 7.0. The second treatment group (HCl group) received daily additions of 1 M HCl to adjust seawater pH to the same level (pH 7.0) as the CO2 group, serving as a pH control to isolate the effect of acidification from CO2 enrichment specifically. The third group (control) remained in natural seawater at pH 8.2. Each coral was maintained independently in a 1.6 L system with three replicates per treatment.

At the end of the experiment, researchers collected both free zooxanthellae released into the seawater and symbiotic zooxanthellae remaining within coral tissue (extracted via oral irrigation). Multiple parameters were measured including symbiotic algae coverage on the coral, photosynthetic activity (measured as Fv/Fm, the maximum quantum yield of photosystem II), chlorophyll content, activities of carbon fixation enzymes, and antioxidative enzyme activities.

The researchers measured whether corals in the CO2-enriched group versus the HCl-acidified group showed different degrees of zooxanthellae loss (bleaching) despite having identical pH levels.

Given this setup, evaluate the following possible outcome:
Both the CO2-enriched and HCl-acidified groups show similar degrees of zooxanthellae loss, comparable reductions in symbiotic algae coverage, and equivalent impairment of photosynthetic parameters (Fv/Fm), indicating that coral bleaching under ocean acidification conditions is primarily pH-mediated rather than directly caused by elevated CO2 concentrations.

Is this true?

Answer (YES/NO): NO